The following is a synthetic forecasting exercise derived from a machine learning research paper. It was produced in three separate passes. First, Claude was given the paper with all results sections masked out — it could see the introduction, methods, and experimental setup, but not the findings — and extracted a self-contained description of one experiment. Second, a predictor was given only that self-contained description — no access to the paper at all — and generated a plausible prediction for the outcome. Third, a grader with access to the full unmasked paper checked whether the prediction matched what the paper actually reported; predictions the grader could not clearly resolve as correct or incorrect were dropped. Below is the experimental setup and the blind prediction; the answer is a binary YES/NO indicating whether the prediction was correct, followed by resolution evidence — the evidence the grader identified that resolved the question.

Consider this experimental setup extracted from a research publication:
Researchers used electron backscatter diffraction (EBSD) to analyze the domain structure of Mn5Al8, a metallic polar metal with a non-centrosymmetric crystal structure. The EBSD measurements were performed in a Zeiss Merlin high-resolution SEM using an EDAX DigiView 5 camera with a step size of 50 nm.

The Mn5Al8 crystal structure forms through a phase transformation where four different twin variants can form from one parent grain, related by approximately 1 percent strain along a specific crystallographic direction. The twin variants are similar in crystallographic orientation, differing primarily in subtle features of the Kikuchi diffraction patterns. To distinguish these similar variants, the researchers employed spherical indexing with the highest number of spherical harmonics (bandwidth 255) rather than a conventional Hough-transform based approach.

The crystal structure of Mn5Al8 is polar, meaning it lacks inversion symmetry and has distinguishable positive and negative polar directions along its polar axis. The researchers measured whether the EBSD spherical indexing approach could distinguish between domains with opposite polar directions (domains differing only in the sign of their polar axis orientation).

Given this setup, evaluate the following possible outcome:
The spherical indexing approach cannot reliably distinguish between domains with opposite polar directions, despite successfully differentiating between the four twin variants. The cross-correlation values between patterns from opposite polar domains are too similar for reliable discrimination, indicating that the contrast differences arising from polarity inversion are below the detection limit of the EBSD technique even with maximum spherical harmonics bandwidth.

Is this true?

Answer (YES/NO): YES